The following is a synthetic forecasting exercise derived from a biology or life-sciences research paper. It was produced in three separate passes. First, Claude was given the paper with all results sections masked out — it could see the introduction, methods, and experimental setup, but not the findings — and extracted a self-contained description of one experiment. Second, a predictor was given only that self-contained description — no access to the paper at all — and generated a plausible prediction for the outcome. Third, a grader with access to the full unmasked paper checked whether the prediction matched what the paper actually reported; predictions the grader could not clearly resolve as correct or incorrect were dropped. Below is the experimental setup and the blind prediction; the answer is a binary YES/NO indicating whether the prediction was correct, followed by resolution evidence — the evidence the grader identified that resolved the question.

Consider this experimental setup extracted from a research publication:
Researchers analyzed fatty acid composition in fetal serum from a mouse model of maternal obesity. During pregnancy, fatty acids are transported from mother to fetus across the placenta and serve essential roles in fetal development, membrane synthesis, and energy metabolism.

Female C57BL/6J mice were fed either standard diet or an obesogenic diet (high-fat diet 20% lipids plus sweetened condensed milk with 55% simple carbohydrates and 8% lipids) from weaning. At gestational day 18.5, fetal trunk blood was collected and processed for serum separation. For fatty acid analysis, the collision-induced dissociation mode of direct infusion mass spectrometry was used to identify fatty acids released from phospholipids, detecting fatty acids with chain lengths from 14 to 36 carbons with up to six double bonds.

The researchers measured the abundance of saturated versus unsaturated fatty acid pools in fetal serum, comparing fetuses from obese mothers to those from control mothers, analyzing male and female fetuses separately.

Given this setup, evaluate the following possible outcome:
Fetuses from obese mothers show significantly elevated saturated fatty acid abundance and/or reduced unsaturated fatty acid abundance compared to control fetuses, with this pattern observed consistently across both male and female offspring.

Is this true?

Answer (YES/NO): NO